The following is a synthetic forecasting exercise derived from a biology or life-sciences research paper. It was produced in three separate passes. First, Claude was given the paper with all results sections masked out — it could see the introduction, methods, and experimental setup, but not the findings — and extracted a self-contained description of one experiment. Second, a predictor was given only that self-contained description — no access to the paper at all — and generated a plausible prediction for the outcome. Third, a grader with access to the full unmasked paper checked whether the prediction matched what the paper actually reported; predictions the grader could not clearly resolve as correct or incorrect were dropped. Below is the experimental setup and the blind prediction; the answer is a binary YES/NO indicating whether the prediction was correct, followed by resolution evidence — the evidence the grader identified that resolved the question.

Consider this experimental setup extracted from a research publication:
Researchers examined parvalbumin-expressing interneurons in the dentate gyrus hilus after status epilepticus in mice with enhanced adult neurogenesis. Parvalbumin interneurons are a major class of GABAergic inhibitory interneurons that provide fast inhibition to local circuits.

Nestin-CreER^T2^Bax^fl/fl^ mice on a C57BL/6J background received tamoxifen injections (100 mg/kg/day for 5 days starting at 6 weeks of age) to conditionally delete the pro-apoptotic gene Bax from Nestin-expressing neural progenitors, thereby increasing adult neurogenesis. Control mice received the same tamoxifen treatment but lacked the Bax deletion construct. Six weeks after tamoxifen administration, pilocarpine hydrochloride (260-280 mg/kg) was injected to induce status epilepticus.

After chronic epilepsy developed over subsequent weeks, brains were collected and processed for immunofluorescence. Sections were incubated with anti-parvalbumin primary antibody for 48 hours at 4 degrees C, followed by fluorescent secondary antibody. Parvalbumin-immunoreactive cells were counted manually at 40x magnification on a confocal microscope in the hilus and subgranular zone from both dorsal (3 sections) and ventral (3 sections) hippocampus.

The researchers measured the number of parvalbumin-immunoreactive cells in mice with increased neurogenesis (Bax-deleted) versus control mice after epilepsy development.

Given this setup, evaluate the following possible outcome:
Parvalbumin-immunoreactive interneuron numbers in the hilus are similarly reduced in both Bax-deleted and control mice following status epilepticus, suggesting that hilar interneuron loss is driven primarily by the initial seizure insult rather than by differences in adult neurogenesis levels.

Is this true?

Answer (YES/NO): NO